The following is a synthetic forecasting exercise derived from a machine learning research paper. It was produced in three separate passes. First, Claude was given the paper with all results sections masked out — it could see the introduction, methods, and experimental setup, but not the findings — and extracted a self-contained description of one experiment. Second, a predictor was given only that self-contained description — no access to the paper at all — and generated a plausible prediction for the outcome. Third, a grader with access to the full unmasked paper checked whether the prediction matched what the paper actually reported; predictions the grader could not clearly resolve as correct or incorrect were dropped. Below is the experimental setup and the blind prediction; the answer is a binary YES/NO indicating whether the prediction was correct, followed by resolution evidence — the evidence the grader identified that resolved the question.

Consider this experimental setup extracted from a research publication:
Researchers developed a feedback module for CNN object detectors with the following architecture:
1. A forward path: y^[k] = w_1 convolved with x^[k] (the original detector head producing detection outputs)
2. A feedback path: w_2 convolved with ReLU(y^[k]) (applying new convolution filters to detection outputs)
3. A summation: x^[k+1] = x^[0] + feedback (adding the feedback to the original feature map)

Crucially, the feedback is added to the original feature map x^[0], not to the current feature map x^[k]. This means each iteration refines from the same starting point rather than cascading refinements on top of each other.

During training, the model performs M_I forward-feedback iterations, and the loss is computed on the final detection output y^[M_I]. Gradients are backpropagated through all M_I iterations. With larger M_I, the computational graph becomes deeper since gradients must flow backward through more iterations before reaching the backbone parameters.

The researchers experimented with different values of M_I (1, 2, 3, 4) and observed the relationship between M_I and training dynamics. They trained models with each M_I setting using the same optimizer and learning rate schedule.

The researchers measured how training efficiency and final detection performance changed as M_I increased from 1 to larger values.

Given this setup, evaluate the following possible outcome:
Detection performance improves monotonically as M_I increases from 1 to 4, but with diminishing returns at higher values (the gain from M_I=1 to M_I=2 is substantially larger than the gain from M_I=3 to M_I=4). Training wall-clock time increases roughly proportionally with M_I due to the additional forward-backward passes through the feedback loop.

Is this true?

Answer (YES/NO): NO